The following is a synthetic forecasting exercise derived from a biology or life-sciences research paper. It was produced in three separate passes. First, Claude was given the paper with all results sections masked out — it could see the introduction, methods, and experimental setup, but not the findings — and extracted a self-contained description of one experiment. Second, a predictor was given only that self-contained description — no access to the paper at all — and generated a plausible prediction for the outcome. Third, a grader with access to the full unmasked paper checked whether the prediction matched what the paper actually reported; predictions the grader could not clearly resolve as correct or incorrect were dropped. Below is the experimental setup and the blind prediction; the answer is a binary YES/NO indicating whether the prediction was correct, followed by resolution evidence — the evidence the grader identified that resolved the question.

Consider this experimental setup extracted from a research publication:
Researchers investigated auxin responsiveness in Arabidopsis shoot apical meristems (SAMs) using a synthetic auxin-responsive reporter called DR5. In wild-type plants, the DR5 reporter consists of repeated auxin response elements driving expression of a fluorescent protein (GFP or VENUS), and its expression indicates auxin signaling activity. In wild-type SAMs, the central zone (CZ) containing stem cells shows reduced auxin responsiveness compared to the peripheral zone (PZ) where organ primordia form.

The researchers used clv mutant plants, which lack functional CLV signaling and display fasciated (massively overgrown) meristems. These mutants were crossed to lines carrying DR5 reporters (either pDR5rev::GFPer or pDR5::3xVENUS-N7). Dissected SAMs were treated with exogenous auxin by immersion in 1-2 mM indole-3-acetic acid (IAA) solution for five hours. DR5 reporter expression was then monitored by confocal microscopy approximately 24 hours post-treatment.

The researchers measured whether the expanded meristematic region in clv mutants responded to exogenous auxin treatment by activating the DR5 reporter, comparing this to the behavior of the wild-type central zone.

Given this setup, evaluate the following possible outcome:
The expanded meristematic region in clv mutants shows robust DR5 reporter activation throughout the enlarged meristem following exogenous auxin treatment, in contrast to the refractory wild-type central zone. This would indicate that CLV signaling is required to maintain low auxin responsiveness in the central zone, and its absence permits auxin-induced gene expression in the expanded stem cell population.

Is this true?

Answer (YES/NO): NO